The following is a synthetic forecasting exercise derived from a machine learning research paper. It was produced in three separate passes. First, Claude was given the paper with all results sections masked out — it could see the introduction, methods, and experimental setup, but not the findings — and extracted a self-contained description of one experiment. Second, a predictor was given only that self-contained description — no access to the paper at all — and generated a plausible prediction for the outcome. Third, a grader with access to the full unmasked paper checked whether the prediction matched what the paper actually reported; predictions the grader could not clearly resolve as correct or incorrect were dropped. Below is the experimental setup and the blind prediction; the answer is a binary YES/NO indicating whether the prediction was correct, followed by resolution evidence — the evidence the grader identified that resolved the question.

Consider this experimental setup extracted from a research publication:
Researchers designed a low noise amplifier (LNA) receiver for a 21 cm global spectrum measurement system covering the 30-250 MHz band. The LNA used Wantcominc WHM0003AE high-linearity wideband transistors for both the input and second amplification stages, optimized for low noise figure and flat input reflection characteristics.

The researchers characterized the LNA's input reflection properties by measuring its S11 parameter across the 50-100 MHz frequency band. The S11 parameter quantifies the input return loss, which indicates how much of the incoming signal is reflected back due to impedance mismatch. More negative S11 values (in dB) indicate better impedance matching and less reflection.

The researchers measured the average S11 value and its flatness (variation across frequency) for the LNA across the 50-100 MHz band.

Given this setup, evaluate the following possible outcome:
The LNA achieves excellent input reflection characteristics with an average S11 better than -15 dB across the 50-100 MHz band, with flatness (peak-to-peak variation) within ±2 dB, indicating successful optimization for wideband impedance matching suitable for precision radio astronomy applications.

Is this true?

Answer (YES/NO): YES